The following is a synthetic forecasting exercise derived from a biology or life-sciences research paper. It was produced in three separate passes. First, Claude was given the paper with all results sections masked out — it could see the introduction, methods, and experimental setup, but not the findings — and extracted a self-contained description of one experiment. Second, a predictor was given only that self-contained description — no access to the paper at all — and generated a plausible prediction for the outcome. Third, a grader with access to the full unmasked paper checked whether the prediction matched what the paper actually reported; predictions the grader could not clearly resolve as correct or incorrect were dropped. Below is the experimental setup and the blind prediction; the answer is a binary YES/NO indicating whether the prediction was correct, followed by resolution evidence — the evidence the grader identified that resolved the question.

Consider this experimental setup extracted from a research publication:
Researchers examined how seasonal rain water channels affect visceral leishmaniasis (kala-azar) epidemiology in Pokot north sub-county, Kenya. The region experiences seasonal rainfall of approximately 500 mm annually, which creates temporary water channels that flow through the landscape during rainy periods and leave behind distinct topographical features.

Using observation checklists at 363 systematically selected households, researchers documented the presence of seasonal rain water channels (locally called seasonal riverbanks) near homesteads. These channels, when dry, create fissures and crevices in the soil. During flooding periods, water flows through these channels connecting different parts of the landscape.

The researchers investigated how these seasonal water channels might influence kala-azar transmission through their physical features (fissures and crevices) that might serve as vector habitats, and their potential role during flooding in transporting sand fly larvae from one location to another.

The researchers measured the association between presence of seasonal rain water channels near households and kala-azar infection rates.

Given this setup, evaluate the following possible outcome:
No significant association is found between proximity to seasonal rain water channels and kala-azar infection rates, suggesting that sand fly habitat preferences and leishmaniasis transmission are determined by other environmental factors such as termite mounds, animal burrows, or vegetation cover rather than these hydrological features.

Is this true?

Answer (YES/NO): NO